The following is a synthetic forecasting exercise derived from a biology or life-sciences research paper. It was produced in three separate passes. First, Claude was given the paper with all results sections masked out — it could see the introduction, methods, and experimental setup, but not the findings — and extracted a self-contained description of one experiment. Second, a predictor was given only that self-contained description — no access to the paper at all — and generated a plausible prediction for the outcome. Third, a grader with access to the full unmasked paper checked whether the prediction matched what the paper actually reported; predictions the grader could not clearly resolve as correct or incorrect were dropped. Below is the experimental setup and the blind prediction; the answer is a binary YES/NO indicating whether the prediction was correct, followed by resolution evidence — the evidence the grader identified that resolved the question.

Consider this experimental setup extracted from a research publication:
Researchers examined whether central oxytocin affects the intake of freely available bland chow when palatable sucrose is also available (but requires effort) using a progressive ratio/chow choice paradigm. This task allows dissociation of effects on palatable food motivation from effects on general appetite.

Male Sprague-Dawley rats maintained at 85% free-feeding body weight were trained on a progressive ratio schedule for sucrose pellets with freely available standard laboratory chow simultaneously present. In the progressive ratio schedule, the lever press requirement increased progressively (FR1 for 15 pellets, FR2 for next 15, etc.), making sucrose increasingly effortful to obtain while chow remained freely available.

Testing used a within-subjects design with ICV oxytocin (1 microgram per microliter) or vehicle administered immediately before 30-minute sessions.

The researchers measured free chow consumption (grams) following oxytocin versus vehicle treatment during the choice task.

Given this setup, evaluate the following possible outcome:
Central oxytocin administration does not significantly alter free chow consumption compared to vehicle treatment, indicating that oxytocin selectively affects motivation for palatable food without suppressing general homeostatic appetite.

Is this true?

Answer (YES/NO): NO